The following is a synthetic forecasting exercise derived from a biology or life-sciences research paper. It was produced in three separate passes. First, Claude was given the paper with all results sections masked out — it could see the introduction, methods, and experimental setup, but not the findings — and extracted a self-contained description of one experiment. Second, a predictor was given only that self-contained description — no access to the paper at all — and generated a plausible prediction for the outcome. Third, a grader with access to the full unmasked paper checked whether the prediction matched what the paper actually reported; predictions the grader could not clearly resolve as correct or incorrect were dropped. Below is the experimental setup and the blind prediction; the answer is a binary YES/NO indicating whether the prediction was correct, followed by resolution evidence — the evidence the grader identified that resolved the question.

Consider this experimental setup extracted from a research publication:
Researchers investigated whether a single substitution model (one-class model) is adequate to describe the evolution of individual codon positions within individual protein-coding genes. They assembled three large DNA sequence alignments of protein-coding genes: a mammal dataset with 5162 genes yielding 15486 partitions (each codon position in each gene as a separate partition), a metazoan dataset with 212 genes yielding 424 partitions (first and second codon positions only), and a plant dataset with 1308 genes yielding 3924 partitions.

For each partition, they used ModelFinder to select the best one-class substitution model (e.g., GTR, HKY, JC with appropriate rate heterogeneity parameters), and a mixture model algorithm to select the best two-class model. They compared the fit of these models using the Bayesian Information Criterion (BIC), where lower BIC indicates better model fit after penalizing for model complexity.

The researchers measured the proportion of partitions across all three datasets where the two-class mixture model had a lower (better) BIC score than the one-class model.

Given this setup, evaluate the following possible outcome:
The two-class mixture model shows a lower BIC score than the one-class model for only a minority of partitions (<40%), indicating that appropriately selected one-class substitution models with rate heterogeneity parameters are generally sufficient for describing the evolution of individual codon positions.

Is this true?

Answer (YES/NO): NO